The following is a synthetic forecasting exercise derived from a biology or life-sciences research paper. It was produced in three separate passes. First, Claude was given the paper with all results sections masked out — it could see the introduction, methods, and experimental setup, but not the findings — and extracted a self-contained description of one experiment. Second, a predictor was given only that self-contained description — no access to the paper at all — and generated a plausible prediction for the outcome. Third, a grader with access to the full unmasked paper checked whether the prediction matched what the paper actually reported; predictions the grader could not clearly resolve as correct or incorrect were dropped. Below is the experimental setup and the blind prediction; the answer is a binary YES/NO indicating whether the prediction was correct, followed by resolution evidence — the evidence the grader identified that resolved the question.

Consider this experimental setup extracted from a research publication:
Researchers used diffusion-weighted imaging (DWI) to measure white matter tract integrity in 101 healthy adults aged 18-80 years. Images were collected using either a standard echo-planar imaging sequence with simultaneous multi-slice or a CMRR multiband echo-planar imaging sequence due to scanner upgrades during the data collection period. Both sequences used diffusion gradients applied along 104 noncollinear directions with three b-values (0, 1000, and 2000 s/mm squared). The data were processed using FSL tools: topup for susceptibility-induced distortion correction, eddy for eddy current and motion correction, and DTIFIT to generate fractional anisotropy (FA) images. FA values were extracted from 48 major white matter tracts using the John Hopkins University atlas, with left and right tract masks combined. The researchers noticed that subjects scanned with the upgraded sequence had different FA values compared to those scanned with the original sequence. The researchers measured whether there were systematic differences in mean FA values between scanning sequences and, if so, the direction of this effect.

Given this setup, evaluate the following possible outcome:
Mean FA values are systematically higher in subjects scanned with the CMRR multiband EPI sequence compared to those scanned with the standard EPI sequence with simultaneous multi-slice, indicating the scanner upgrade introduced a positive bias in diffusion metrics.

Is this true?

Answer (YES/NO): YES